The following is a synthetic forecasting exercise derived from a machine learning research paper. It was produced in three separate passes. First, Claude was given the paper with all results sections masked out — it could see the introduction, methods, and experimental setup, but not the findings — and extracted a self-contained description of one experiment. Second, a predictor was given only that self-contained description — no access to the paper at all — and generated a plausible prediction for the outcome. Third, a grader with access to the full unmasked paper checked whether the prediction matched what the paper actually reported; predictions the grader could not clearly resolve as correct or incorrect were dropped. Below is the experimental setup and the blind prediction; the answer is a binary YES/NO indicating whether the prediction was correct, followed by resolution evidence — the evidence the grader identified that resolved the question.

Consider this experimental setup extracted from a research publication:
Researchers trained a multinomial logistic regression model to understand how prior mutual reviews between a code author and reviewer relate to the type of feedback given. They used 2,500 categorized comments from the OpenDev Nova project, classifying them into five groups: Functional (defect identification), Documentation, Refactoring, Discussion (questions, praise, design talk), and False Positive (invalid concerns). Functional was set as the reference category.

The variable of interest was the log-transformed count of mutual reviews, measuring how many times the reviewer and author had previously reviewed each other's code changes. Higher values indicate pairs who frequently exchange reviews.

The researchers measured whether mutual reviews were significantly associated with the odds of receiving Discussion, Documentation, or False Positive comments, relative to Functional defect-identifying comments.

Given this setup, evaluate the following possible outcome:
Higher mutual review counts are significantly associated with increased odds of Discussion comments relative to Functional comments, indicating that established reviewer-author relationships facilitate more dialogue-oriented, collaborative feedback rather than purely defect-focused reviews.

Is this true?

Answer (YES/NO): YES